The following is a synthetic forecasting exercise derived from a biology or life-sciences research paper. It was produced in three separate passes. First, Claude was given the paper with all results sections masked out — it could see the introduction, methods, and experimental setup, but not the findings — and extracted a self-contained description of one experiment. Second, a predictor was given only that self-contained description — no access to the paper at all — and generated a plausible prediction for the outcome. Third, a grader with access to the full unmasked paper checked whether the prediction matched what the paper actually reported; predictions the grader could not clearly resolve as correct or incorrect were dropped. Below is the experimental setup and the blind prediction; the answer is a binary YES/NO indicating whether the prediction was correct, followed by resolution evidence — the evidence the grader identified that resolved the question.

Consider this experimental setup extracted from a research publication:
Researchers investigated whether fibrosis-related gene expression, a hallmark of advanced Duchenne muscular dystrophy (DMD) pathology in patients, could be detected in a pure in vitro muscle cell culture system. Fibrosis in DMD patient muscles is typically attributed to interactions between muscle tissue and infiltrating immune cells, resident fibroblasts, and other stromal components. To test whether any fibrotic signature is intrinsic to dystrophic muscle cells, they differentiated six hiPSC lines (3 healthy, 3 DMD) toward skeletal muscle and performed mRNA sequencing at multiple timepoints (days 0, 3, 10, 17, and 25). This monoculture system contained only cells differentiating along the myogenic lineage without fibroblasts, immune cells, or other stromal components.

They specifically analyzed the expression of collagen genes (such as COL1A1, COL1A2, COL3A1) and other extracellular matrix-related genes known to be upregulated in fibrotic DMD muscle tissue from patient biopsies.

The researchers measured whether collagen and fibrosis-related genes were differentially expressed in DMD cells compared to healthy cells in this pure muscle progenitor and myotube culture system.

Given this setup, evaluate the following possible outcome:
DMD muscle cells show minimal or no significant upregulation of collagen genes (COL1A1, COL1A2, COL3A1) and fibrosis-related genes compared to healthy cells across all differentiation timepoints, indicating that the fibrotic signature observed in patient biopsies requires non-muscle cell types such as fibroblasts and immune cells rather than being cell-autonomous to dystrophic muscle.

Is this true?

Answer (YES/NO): NO